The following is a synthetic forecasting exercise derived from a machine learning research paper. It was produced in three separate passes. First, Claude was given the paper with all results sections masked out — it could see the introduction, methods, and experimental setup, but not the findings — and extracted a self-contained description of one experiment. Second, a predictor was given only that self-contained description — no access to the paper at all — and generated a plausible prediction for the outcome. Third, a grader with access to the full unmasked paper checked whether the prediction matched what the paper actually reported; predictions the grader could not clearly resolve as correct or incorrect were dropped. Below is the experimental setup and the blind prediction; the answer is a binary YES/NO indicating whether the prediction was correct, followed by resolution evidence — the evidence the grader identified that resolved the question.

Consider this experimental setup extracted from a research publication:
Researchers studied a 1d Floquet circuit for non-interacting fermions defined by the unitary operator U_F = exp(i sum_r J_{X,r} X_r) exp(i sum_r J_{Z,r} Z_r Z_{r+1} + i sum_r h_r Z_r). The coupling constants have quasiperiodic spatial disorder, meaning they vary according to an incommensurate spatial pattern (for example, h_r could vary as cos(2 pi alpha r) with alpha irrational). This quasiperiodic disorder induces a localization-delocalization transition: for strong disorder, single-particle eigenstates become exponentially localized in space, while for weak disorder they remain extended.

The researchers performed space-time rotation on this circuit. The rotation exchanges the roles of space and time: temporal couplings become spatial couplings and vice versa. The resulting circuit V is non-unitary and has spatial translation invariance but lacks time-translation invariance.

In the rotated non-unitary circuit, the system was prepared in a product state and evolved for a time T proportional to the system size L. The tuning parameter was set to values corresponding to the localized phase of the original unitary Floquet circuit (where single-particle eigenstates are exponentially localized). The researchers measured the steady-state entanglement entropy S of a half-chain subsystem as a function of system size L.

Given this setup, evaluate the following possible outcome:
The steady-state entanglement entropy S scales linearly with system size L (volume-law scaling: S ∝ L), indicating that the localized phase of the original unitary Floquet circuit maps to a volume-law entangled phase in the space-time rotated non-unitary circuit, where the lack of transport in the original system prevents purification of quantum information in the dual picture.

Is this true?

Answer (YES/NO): NO